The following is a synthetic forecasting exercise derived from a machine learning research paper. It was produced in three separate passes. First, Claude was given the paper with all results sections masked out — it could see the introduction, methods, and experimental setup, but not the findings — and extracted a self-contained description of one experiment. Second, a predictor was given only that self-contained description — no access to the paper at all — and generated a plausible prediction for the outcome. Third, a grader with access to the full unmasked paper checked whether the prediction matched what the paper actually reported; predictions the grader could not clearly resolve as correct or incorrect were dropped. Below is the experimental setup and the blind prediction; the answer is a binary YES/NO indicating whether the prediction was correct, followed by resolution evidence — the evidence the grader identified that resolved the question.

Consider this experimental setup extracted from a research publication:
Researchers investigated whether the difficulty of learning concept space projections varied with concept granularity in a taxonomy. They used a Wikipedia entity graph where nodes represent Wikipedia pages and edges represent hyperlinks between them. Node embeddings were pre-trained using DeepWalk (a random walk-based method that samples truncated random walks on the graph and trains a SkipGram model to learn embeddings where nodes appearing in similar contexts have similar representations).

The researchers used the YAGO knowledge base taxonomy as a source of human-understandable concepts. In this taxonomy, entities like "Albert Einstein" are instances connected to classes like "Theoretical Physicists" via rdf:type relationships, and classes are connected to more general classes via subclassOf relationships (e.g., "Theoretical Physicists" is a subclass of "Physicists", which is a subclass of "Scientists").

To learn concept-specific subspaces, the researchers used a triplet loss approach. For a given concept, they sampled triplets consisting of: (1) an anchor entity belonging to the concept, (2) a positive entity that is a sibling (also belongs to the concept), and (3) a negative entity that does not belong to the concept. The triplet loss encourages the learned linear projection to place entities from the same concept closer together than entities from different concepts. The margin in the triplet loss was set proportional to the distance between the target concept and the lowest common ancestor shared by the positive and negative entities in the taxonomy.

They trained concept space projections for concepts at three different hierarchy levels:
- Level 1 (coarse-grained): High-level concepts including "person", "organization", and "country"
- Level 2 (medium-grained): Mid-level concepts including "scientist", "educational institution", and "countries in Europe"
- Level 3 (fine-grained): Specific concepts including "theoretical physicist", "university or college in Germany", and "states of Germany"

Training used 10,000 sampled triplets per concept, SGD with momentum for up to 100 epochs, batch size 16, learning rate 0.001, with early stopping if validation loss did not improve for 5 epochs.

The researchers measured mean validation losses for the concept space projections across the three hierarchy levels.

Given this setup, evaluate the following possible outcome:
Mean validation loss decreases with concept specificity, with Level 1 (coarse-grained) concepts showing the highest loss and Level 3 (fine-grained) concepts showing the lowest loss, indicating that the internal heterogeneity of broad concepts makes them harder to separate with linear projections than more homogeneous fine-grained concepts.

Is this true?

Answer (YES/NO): YES